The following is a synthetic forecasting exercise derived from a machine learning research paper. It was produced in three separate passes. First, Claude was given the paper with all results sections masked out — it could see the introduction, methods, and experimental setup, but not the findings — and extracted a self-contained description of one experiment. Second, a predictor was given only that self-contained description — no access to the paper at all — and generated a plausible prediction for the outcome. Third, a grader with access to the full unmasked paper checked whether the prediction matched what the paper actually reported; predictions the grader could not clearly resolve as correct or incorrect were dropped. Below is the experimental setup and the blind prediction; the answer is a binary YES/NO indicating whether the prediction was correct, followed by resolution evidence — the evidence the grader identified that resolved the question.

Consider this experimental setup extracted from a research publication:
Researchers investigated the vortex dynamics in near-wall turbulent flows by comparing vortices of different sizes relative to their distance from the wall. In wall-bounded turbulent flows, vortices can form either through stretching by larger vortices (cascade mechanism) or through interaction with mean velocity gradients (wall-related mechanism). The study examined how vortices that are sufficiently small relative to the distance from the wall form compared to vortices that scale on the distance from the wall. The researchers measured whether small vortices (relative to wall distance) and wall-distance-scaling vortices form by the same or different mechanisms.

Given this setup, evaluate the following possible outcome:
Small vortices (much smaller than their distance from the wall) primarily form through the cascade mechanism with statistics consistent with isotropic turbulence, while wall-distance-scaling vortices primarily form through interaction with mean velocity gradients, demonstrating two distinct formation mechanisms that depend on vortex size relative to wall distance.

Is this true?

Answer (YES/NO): YES